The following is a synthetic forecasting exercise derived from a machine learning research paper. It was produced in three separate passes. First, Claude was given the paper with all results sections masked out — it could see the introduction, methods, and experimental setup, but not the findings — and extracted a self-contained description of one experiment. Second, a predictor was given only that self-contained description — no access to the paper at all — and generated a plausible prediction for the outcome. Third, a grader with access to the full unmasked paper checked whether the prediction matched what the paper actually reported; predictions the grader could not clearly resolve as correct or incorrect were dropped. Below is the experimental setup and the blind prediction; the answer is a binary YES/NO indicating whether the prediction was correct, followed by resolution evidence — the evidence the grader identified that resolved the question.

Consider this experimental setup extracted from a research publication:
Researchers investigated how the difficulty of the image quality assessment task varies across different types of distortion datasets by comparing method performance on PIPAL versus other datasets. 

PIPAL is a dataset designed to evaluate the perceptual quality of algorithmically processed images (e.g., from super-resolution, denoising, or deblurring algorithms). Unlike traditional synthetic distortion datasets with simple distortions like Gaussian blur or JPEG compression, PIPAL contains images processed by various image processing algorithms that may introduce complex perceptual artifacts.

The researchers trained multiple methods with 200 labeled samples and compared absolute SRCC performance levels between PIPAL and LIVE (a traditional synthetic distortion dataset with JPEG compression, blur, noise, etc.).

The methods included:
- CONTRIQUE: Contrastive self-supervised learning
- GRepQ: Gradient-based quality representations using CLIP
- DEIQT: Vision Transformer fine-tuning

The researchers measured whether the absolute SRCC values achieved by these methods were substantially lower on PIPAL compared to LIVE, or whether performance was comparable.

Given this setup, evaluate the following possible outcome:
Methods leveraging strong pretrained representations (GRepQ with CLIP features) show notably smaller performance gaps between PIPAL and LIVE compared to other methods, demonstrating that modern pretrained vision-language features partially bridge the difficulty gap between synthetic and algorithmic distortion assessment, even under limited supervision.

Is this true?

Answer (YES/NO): NO